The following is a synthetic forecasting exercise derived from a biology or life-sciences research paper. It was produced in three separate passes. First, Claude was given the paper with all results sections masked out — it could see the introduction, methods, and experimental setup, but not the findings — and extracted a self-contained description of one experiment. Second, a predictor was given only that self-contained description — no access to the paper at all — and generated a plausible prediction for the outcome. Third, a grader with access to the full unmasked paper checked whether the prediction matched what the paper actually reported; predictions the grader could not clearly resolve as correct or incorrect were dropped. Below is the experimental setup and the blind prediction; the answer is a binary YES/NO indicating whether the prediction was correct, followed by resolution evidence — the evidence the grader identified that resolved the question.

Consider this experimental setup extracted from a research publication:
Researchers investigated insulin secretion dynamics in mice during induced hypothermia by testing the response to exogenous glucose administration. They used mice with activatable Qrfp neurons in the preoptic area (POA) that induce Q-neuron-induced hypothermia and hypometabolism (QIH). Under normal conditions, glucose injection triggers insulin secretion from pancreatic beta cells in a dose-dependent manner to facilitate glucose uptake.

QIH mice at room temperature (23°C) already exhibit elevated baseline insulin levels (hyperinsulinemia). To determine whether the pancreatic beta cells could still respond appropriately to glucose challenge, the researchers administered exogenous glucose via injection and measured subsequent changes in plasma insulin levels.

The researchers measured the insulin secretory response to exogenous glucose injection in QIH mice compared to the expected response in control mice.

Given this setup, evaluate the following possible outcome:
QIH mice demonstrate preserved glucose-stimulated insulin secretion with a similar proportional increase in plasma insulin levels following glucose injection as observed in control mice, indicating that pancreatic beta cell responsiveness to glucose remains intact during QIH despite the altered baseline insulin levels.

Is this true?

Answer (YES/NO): NO